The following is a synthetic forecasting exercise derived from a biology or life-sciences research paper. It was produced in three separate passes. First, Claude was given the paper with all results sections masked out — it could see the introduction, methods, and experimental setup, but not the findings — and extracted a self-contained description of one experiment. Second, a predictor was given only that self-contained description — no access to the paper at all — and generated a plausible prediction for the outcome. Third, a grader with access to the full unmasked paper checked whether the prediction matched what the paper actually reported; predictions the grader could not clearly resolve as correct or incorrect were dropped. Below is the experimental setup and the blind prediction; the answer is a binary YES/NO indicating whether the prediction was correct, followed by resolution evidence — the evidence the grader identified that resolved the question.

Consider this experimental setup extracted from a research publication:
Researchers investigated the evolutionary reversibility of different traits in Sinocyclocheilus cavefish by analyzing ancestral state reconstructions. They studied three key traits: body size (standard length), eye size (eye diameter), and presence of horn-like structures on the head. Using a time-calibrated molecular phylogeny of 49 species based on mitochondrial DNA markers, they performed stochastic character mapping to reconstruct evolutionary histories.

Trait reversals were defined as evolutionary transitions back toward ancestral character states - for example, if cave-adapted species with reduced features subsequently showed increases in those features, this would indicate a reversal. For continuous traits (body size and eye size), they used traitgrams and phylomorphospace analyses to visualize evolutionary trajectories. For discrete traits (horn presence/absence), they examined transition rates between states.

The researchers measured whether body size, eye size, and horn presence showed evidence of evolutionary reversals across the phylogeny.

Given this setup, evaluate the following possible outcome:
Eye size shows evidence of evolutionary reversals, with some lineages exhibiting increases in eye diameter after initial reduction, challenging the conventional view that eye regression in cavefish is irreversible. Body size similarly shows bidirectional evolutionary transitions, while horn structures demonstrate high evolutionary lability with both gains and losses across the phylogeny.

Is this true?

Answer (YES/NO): NO